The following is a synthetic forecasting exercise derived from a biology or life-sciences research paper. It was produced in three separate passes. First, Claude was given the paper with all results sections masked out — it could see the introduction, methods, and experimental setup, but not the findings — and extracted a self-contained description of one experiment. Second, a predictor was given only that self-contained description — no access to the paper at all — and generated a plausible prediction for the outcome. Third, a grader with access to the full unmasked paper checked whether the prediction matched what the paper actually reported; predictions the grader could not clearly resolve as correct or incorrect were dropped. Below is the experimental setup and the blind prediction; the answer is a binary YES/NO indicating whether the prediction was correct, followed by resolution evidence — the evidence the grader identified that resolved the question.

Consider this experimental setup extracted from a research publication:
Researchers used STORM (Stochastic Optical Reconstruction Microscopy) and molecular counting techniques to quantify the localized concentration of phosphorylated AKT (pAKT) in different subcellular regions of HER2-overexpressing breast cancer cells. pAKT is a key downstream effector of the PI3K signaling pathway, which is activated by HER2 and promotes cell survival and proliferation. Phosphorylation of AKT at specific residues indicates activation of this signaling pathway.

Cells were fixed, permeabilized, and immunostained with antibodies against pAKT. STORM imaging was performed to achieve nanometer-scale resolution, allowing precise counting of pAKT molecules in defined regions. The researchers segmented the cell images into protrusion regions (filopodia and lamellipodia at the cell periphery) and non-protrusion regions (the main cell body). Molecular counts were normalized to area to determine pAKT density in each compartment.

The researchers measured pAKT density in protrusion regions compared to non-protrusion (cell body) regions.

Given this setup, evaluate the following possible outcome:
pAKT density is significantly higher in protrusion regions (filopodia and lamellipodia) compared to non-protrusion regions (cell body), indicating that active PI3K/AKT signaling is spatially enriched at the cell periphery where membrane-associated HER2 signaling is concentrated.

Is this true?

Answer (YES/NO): NO